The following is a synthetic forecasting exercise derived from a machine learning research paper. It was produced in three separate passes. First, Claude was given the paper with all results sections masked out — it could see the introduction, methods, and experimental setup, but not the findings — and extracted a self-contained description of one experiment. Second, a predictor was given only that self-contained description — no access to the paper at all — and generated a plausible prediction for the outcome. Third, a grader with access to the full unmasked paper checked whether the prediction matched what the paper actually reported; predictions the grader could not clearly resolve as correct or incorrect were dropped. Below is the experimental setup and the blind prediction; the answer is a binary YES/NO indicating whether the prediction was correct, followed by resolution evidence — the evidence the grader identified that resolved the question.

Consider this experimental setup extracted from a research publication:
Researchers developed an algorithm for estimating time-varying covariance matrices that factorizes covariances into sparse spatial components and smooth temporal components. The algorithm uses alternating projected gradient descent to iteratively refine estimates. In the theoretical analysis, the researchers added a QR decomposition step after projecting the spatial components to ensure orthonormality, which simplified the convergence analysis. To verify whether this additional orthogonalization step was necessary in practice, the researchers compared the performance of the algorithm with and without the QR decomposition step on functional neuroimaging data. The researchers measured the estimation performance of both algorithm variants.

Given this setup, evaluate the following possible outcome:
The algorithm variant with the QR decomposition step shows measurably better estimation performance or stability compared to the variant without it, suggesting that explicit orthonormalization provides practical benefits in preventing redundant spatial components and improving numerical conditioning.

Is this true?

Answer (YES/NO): NO